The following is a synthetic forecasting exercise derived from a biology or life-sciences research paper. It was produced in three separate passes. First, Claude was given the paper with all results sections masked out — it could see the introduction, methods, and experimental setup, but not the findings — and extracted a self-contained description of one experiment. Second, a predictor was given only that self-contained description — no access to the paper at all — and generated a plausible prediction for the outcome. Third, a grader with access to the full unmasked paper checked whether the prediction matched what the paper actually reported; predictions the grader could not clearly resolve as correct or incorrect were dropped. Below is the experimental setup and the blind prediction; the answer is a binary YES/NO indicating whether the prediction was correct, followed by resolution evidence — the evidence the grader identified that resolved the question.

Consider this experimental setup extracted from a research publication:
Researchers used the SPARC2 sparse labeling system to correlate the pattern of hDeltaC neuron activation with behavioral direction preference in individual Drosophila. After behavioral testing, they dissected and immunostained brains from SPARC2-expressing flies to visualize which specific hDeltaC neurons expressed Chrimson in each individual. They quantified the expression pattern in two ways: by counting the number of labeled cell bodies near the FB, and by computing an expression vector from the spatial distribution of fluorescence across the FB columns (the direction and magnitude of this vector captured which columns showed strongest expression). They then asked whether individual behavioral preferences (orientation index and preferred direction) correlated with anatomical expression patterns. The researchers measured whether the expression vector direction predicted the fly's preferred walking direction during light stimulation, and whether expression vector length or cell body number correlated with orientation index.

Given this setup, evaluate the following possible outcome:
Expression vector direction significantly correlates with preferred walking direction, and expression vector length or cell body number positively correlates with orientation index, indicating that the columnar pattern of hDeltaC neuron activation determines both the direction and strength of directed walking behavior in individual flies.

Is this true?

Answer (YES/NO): NO